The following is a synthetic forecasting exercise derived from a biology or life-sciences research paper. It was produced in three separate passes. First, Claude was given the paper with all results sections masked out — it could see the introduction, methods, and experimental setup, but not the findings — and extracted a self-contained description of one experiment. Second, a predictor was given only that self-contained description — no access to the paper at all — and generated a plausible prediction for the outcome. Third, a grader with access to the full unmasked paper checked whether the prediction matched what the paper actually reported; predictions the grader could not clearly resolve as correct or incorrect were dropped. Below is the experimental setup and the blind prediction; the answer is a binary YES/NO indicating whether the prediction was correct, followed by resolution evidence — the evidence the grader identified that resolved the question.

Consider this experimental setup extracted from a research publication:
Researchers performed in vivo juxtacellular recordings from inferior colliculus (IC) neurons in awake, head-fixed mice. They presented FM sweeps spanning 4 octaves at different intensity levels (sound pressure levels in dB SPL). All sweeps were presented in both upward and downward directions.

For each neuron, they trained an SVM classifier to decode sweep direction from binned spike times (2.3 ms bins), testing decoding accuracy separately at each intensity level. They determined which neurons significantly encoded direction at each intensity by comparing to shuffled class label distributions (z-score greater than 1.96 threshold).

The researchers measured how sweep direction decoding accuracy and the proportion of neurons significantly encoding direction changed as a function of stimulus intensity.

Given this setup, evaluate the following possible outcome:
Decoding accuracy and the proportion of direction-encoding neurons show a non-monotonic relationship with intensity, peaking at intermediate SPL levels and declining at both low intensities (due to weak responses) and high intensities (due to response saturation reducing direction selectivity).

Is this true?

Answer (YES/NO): NO